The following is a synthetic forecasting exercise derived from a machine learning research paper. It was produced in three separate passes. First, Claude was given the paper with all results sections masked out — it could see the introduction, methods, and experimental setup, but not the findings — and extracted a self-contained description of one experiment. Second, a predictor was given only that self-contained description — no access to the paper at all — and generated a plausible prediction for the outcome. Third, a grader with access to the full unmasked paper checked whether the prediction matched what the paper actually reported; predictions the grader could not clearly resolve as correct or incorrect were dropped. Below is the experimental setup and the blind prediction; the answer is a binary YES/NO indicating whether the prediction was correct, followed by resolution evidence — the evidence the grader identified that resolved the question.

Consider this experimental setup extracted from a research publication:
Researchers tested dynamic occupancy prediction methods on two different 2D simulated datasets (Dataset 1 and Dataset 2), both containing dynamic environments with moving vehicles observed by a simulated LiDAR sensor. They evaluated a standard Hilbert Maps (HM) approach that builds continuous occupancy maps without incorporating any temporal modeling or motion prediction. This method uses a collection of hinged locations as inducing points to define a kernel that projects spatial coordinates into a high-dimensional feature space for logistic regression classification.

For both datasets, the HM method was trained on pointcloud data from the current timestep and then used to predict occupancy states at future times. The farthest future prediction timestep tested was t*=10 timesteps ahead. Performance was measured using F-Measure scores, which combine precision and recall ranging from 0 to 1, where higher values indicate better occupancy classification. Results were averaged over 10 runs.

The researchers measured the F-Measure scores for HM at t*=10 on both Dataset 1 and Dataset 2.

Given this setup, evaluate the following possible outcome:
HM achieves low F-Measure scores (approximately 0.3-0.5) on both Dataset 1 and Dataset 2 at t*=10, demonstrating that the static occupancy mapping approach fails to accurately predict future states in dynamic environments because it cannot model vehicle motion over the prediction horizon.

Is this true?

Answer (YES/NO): NO